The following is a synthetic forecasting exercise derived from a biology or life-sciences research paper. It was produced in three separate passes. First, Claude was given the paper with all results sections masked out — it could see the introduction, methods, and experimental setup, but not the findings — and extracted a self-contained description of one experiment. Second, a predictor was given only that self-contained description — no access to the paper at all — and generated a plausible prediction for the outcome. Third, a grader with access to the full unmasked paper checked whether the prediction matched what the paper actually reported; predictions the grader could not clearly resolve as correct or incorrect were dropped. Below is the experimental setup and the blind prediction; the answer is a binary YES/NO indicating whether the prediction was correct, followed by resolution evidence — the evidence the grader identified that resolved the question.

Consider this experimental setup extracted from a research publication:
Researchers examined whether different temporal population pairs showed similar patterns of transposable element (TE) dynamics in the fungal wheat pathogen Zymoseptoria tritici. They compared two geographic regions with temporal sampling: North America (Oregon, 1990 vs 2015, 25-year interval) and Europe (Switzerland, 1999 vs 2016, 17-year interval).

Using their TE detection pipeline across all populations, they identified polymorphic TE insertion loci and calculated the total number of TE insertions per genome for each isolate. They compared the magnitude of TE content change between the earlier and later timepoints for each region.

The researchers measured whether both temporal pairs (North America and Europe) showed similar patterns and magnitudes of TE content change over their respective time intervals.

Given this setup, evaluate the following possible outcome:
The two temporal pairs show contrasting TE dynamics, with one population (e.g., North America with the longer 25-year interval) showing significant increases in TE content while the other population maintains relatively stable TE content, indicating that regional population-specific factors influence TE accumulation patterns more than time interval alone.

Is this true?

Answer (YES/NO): YES